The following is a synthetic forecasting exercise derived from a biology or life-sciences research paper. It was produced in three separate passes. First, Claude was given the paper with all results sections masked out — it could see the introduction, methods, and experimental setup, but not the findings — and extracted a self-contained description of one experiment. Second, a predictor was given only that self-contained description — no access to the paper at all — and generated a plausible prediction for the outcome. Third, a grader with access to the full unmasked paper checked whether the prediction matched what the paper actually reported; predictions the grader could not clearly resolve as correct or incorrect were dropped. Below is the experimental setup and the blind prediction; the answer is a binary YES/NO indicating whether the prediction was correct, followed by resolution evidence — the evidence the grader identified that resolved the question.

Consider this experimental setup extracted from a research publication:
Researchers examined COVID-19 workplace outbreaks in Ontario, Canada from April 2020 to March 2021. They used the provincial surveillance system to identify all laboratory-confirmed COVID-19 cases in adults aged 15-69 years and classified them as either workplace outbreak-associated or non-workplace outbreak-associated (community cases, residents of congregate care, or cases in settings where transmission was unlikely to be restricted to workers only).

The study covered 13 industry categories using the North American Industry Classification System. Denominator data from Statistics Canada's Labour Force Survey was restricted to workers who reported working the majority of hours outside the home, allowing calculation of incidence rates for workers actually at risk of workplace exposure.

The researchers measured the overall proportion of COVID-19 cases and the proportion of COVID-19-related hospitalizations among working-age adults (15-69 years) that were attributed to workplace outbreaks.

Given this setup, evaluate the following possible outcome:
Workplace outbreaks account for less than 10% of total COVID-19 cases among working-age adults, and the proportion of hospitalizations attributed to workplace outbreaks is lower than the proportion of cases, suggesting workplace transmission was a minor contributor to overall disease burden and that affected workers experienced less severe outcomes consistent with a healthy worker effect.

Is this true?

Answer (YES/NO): NO